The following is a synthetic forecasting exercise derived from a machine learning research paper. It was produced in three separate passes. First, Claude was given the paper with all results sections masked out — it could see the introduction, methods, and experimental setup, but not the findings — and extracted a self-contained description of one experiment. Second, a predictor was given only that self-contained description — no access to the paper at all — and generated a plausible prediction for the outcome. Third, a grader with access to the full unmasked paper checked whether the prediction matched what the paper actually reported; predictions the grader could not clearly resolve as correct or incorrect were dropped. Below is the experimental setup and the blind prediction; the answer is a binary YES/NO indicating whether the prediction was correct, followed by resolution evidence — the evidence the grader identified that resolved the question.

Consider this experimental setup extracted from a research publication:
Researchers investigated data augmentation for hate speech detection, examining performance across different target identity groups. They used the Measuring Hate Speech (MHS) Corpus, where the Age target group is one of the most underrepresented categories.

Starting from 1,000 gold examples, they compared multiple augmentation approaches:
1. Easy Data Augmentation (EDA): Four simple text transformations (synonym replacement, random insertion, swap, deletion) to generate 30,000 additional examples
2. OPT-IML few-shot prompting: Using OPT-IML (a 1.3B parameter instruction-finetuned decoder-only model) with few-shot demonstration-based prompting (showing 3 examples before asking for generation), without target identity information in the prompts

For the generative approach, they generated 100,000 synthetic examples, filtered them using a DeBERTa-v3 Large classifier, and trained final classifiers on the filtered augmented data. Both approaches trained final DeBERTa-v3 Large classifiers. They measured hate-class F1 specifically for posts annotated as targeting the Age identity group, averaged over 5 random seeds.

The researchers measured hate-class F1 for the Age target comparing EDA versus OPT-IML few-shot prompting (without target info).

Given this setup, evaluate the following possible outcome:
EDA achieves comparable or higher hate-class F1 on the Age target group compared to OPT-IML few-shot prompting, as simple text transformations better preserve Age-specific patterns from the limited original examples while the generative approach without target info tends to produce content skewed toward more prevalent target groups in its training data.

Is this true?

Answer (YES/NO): NO